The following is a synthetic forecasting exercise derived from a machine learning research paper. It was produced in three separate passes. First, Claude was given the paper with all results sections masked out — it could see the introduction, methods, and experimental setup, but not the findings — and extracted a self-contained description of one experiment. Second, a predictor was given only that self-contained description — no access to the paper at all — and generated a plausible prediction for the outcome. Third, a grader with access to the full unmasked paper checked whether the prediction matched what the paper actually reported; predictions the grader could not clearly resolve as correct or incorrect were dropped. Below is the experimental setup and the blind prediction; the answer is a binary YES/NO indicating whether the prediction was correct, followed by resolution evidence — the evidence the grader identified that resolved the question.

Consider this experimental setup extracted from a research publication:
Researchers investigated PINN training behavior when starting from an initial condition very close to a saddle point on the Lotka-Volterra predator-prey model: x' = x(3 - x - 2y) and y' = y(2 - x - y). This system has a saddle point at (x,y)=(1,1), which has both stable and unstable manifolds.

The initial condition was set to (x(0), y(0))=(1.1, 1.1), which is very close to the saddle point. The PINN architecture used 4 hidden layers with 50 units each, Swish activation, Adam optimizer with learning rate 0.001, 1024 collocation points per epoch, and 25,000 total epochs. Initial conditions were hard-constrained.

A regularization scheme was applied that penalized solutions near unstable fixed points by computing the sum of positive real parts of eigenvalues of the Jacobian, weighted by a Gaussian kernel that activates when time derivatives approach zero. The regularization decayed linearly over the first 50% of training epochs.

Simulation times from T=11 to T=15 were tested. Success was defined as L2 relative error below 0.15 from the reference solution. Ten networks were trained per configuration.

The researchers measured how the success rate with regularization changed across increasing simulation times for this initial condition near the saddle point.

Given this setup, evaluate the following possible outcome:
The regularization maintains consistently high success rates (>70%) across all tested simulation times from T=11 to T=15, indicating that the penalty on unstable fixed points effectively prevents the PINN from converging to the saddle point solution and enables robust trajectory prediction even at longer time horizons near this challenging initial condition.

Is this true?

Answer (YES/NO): YES